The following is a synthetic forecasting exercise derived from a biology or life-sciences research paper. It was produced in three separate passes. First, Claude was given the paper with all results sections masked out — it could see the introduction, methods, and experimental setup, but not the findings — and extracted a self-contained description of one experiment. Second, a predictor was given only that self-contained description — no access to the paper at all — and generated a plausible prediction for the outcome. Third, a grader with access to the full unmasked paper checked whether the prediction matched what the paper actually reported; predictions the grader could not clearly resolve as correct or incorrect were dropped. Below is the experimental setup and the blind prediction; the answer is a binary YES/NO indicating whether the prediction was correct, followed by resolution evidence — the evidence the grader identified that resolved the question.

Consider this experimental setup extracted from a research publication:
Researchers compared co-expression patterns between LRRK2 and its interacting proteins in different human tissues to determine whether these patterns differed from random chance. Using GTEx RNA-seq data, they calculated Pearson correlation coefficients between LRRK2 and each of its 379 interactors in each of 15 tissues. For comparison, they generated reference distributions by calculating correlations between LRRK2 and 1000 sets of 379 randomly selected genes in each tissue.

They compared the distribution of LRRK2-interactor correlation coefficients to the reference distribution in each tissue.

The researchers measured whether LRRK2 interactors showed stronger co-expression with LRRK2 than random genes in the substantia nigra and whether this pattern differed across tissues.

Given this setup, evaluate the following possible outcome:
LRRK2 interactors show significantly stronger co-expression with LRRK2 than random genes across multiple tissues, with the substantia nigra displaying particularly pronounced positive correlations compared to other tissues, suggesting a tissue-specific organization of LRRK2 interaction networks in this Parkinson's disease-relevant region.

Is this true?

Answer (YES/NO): NO